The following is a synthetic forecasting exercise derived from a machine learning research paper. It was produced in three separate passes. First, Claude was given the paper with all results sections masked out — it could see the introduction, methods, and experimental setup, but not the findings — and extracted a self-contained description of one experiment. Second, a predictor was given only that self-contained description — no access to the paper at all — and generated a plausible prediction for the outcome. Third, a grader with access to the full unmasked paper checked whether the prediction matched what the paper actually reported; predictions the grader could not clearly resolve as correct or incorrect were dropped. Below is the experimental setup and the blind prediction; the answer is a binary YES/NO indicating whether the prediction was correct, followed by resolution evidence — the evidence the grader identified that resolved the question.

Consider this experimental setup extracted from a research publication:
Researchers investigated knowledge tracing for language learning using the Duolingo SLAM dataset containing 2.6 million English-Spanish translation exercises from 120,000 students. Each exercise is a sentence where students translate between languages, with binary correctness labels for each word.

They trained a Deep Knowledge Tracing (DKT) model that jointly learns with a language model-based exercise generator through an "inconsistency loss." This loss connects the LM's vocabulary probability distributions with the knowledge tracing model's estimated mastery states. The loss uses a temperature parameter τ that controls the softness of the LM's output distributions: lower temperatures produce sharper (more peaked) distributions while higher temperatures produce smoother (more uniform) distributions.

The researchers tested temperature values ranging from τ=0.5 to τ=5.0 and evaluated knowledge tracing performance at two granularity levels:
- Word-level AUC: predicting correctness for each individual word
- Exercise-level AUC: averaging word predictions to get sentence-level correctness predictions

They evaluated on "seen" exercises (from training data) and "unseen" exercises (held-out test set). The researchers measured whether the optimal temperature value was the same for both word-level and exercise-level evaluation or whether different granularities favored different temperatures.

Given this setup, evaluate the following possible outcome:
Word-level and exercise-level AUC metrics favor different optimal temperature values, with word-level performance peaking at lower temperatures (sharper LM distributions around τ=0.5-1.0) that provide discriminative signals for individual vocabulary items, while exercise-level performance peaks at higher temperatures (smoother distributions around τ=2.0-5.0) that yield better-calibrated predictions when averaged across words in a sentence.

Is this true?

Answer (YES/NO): NO